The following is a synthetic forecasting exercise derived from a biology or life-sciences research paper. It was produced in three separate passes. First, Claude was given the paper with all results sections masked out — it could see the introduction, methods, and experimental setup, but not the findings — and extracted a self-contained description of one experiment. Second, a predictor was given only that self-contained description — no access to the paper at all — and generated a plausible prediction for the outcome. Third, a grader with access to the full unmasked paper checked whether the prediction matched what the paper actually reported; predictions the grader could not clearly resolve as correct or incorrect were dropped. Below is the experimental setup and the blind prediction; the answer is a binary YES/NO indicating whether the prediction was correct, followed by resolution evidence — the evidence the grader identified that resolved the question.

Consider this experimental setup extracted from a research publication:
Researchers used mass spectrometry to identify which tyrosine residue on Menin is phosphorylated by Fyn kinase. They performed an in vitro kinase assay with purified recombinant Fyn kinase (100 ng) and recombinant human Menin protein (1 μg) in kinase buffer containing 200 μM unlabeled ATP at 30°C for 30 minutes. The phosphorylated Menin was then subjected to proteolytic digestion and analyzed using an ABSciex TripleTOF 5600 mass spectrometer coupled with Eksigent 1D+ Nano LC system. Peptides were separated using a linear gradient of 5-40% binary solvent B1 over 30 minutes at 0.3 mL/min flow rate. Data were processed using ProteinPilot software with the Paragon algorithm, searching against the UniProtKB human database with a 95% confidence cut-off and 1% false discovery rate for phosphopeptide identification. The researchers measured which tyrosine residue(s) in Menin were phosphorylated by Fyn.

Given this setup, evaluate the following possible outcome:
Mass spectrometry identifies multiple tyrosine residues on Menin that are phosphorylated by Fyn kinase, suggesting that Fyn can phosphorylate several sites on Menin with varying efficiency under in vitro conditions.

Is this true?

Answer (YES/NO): NO